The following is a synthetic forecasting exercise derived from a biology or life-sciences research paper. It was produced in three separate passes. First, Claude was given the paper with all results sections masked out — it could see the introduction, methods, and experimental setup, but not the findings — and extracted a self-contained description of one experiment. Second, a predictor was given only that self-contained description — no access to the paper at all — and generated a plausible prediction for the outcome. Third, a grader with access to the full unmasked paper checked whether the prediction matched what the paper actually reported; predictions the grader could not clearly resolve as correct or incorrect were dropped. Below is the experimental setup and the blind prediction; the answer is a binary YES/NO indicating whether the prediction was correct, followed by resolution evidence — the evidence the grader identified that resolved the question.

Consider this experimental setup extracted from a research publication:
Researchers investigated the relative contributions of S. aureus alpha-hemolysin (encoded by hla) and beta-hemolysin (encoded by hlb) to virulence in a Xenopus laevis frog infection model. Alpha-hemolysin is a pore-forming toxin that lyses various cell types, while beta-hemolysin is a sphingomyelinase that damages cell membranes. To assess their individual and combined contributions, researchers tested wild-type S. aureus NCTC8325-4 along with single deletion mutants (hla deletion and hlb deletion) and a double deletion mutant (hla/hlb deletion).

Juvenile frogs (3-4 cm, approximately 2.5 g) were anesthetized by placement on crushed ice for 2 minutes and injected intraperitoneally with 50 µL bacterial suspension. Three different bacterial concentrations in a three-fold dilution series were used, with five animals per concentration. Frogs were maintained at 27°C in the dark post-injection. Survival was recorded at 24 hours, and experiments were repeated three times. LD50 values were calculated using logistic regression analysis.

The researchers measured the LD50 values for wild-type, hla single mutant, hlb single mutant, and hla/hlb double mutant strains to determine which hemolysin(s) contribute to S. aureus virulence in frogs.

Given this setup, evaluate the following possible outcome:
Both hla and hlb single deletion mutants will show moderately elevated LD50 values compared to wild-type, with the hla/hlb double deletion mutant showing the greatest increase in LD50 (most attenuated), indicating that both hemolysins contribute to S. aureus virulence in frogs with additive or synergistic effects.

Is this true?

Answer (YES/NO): YES